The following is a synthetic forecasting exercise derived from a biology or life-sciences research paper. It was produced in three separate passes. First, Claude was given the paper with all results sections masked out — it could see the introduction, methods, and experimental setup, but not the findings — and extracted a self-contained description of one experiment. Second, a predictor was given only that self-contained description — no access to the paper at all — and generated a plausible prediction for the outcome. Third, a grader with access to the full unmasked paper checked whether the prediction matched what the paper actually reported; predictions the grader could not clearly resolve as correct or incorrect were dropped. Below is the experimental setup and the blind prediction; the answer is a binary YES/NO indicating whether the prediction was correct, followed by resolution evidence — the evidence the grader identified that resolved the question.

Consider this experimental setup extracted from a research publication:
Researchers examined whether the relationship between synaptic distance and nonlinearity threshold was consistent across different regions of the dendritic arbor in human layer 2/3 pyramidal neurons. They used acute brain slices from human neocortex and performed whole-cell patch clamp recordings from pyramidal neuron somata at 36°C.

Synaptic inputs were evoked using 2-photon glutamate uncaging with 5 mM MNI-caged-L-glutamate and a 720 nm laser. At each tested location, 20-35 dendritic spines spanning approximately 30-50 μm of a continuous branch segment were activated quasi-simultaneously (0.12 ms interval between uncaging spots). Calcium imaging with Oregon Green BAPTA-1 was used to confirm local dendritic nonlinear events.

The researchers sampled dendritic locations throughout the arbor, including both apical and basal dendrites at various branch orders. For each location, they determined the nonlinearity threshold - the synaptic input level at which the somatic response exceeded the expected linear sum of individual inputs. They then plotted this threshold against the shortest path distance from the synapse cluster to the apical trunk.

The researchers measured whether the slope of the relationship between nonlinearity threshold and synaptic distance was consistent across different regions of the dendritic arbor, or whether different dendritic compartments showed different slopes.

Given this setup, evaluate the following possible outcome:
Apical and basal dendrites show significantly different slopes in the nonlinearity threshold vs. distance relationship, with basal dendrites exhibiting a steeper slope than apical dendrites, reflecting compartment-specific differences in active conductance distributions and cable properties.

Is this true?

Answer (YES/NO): NO